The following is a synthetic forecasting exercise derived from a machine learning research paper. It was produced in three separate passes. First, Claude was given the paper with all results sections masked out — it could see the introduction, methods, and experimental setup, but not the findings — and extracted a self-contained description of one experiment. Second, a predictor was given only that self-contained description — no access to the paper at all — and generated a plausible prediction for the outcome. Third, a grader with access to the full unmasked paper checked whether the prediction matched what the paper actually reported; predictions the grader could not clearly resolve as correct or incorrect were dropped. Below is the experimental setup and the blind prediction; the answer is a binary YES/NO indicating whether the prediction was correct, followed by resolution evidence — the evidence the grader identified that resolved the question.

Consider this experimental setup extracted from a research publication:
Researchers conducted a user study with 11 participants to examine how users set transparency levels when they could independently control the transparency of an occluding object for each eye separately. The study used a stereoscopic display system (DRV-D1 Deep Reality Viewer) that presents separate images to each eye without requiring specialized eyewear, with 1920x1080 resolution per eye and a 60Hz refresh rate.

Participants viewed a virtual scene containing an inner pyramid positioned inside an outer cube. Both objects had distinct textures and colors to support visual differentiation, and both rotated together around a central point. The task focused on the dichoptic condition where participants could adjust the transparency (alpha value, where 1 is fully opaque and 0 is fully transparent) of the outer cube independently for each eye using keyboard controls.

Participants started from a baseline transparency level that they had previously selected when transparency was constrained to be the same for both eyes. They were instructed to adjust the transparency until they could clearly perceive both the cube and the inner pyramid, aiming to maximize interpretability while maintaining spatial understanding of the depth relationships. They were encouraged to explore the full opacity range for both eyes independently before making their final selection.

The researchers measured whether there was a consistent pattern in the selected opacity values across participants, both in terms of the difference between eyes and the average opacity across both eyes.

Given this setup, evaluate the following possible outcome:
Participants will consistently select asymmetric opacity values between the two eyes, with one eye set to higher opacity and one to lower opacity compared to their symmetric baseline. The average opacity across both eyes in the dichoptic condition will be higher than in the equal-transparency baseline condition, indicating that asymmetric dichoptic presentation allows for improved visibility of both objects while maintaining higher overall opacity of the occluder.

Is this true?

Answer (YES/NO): NO